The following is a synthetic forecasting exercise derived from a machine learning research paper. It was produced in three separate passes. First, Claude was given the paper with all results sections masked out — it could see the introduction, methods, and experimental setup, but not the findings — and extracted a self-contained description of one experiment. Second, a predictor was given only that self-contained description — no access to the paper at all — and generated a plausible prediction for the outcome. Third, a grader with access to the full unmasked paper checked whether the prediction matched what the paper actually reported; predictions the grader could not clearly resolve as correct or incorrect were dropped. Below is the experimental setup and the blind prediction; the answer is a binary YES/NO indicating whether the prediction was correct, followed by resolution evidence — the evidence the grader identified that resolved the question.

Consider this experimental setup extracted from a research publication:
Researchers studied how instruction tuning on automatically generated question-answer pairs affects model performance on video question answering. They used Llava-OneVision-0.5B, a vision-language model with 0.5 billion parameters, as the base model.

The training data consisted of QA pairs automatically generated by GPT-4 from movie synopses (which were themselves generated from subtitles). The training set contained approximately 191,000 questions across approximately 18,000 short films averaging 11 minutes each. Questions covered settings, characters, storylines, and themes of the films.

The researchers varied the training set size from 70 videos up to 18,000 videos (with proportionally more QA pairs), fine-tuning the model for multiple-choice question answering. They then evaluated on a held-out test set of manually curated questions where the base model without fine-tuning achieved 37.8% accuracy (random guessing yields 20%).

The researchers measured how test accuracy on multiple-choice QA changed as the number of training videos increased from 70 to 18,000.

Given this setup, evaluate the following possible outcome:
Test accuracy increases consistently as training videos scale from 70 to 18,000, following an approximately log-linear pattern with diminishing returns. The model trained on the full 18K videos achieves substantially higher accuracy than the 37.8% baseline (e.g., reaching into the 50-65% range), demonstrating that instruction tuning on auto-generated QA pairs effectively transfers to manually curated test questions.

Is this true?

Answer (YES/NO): YES